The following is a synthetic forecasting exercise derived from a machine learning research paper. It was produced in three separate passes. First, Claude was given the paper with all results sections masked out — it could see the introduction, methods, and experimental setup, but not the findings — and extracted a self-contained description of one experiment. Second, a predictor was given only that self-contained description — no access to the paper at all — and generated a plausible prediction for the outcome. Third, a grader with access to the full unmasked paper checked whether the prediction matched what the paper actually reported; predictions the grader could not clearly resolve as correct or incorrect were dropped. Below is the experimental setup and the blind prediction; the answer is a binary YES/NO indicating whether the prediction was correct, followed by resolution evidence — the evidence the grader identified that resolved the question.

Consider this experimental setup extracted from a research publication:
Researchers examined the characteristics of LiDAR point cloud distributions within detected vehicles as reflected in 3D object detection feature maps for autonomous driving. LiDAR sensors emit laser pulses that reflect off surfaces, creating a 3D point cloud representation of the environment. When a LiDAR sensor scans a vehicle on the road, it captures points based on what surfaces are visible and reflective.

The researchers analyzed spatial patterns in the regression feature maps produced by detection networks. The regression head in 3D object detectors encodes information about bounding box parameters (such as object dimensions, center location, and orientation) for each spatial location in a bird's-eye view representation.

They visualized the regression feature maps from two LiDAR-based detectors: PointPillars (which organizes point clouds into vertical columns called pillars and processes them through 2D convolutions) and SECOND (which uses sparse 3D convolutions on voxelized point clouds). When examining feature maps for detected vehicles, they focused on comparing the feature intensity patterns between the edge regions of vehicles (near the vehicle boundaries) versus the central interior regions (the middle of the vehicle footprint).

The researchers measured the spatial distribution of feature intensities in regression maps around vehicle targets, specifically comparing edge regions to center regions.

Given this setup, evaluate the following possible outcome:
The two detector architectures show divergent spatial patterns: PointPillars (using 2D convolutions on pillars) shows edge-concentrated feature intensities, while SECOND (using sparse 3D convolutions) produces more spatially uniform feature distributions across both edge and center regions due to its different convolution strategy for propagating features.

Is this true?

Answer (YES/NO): NO